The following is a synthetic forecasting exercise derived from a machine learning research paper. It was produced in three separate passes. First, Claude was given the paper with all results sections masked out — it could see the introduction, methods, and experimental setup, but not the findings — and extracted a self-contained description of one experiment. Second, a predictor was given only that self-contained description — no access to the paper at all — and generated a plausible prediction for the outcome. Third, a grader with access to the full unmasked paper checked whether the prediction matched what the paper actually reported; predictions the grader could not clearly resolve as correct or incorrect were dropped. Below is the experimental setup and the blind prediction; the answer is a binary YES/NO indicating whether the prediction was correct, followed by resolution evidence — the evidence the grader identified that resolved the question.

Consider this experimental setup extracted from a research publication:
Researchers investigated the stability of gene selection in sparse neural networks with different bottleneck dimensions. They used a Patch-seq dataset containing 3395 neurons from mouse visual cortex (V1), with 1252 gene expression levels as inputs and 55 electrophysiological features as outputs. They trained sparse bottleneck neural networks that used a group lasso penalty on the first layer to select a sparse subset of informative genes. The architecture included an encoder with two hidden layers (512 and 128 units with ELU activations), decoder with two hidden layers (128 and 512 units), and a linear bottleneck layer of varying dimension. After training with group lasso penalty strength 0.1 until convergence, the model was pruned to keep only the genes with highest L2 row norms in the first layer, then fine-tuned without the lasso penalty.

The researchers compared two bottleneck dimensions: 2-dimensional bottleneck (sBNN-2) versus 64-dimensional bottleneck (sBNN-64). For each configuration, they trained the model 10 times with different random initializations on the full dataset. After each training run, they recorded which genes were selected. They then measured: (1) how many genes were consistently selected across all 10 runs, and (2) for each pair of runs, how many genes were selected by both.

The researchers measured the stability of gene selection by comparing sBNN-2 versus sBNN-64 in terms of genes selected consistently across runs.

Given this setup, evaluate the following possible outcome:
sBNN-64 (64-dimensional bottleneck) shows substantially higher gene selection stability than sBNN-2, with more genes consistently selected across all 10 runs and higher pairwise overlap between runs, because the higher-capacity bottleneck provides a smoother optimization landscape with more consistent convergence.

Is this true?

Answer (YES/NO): YES